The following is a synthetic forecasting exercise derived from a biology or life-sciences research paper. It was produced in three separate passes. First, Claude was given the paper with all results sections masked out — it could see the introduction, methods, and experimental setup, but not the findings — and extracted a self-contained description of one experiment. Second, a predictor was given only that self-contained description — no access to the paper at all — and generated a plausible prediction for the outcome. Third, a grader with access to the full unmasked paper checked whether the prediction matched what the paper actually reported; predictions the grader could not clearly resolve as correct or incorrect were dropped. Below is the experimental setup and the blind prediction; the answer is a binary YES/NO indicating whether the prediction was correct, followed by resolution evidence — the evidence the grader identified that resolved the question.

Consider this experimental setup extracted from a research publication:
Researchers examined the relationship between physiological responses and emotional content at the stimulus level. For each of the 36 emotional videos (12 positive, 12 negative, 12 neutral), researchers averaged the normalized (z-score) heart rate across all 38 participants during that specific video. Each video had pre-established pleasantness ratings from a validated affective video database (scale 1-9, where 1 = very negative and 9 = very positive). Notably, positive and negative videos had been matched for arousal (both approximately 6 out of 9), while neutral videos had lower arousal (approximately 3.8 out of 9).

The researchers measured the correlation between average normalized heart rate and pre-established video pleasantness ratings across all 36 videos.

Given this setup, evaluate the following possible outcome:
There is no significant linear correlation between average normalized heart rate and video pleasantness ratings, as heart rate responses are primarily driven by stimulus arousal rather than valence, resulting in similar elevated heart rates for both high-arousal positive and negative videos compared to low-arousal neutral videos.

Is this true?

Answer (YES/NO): NO